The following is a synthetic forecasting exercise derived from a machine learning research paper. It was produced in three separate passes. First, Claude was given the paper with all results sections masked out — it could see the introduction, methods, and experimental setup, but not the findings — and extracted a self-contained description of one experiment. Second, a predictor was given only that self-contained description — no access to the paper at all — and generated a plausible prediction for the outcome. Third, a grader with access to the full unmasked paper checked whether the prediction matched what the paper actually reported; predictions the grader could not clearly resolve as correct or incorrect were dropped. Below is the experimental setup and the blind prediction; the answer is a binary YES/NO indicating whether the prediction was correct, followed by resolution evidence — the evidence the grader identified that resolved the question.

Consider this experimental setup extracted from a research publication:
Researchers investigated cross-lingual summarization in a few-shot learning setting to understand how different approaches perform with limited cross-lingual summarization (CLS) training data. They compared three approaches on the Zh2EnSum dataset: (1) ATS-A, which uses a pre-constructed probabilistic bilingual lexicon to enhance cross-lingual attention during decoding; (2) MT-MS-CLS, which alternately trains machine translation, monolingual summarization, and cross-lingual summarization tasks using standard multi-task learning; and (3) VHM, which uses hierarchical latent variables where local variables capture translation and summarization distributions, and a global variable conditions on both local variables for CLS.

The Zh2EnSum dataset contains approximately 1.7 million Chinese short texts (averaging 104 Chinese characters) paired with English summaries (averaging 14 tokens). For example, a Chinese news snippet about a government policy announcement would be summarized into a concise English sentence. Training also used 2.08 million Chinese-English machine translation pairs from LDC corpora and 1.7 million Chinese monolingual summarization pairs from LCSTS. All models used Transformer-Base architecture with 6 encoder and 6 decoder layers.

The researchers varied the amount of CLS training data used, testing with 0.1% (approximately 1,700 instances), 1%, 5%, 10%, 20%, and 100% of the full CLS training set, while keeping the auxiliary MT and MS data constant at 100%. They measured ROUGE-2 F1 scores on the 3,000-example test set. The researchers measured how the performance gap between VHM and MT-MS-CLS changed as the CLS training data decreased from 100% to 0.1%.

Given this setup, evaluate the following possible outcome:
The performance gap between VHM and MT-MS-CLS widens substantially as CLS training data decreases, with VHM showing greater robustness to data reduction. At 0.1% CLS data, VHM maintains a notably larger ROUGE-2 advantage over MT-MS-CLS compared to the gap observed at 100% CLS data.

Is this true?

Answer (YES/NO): YES